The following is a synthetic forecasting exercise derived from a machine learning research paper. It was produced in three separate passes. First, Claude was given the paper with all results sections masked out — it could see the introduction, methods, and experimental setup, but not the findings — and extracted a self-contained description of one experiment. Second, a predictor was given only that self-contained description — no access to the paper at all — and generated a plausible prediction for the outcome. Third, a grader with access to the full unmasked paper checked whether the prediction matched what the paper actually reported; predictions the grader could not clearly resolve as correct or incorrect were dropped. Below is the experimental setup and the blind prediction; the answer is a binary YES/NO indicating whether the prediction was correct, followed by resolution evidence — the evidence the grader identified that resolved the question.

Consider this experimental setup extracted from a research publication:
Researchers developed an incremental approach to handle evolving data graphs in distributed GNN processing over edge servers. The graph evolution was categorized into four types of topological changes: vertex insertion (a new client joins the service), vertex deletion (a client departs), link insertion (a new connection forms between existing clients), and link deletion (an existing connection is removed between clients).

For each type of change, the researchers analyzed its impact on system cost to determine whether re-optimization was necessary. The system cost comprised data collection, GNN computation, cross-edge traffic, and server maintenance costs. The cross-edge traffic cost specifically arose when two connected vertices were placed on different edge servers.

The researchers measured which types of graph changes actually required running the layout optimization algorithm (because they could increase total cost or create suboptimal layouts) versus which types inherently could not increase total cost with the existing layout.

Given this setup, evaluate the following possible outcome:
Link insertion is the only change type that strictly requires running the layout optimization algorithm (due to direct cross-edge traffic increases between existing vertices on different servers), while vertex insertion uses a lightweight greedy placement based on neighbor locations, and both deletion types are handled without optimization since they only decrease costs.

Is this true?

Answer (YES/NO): NO